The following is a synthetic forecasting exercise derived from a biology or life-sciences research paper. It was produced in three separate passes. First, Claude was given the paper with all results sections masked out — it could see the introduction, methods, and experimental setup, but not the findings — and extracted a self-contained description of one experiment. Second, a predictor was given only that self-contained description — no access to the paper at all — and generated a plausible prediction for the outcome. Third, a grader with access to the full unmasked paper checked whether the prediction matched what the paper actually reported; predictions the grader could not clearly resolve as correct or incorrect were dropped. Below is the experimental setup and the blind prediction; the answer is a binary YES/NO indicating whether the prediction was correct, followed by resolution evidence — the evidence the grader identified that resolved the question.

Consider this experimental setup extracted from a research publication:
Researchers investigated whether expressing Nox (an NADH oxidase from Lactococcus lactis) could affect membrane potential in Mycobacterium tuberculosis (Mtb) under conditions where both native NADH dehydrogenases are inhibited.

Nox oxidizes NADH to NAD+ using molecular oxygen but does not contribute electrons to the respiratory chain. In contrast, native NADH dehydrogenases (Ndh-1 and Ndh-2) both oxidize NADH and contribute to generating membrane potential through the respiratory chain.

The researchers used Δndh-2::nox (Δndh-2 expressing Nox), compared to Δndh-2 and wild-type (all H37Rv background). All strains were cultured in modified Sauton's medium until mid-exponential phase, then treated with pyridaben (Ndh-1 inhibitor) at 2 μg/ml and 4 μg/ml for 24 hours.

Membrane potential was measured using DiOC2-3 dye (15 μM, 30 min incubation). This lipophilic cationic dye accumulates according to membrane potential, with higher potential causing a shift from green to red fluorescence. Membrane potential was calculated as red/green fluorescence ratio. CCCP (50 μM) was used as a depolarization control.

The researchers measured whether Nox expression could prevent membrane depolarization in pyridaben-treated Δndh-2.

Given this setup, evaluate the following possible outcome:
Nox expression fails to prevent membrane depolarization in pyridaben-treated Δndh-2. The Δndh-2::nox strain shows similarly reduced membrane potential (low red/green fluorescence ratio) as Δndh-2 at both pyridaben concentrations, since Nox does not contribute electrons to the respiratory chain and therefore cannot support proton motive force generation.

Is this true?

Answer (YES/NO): NO